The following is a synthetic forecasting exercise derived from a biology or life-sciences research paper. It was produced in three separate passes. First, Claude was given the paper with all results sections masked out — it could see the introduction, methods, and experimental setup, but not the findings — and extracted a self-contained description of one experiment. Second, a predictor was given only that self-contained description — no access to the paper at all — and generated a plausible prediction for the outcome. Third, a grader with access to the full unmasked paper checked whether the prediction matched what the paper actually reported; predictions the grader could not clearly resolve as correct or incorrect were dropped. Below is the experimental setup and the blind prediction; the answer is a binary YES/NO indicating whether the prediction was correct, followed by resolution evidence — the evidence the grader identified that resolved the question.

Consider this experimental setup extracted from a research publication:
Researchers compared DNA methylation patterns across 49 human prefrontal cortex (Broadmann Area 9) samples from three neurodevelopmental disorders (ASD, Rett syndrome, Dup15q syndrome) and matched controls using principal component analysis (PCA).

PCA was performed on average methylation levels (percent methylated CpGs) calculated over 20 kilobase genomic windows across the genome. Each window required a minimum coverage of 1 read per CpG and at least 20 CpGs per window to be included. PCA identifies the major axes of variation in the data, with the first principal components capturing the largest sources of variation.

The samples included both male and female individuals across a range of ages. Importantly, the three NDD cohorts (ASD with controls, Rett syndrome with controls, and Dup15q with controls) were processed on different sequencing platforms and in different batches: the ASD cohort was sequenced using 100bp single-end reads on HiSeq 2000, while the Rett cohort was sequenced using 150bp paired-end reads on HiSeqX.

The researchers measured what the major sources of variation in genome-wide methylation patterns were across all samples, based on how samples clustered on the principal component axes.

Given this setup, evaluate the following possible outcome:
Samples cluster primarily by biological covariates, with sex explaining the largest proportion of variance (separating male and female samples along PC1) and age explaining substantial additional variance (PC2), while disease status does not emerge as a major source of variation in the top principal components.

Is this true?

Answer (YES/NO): NO